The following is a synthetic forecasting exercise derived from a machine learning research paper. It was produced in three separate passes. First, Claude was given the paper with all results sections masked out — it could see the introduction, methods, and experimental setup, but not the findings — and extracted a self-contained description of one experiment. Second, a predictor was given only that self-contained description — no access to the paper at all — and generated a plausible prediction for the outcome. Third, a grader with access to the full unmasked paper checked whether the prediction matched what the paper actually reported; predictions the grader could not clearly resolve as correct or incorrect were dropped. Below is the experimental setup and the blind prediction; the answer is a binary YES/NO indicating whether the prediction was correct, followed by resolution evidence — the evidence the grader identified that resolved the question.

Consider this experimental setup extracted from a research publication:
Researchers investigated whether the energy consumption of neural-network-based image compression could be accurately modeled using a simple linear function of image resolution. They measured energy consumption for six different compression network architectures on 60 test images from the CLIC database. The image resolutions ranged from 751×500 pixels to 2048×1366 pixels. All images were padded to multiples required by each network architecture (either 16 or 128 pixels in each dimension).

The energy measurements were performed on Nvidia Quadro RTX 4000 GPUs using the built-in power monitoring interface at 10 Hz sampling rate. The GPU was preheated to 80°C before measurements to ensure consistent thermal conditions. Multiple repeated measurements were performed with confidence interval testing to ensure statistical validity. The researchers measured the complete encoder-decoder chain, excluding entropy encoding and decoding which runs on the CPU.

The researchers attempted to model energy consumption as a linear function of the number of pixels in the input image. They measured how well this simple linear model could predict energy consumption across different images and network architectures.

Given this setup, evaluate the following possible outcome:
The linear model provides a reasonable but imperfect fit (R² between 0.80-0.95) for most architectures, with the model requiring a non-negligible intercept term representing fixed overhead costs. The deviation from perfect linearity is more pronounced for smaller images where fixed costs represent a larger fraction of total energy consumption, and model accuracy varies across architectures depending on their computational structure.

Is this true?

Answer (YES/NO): YES